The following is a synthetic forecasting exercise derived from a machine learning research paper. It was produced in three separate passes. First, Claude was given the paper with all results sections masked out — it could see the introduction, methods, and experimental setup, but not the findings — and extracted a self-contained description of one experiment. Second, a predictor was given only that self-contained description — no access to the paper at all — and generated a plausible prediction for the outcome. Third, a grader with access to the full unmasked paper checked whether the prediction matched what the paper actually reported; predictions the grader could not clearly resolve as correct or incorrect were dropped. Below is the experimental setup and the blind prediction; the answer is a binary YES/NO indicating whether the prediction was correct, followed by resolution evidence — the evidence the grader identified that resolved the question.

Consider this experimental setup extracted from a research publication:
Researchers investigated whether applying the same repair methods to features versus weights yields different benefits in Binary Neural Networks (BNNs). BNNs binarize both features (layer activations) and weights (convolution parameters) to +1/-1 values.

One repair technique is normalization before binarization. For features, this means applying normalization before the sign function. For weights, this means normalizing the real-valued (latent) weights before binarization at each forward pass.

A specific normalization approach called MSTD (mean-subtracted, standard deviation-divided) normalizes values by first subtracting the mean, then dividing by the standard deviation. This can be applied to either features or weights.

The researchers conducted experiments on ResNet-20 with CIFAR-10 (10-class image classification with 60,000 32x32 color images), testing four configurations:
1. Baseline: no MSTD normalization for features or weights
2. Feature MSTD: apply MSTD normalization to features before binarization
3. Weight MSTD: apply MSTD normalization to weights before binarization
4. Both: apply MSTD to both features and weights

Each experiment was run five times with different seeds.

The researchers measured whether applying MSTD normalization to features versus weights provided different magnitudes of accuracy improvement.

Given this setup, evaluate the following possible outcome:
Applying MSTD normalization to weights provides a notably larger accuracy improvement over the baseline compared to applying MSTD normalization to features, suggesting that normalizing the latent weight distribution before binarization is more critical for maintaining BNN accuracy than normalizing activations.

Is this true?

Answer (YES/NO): NO